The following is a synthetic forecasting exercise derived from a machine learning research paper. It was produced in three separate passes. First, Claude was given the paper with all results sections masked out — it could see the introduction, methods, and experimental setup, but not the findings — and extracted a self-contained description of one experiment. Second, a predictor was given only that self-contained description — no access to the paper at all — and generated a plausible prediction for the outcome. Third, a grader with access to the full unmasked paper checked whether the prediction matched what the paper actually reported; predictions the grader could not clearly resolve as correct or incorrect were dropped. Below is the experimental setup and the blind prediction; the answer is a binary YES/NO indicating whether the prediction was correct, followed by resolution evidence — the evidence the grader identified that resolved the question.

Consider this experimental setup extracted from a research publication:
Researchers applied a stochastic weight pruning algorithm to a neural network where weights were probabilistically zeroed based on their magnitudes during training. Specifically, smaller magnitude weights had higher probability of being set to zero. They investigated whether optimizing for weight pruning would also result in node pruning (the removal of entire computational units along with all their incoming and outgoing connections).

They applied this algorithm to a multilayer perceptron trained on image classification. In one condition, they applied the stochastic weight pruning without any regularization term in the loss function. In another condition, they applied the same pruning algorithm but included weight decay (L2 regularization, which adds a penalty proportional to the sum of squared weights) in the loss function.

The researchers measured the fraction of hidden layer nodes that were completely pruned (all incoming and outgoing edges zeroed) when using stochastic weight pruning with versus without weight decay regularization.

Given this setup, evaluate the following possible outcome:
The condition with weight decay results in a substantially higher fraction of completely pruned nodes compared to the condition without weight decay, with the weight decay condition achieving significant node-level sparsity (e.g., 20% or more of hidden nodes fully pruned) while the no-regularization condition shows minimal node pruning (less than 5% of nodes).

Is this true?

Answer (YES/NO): NO